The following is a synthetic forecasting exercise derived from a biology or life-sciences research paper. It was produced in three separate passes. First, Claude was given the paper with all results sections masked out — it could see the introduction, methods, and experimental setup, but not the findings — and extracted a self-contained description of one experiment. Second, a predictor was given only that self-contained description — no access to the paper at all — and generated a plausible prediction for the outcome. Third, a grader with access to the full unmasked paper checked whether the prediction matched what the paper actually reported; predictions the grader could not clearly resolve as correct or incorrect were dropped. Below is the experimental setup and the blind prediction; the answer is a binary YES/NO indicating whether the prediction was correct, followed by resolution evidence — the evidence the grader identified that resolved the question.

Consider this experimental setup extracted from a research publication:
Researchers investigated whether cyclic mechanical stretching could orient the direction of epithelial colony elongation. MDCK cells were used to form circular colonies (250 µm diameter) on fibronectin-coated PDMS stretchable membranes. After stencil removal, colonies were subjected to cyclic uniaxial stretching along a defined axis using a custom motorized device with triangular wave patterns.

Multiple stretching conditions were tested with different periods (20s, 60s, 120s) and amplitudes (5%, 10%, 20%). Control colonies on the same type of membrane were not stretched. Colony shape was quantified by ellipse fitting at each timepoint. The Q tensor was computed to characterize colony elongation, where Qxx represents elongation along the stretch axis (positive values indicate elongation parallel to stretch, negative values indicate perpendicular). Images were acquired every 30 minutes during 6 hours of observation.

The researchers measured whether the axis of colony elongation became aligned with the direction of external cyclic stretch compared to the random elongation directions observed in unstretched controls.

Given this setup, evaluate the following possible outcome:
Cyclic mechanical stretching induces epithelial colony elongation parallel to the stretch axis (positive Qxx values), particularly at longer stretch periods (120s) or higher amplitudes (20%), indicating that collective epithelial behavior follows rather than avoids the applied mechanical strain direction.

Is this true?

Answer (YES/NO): NO